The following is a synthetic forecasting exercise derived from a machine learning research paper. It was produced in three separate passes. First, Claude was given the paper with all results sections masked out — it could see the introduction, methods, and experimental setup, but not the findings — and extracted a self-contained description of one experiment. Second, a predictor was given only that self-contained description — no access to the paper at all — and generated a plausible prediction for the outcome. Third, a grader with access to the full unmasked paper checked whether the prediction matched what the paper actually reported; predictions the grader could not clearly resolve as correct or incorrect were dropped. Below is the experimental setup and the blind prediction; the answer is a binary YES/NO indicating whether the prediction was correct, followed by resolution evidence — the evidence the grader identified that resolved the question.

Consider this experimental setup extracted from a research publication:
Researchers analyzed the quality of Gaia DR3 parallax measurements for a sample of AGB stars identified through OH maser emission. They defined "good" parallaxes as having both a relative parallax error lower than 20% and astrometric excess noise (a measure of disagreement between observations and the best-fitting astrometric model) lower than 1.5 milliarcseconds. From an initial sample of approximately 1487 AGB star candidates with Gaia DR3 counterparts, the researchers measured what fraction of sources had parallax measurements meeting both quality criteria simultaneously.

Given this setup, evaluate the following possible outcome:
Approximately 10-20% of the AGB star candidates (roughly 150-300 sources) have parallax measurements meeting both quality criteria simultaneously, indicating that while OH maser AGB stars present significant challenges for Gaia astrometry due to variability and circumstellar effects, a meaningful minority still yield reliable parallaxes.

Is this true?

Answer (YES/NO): YES